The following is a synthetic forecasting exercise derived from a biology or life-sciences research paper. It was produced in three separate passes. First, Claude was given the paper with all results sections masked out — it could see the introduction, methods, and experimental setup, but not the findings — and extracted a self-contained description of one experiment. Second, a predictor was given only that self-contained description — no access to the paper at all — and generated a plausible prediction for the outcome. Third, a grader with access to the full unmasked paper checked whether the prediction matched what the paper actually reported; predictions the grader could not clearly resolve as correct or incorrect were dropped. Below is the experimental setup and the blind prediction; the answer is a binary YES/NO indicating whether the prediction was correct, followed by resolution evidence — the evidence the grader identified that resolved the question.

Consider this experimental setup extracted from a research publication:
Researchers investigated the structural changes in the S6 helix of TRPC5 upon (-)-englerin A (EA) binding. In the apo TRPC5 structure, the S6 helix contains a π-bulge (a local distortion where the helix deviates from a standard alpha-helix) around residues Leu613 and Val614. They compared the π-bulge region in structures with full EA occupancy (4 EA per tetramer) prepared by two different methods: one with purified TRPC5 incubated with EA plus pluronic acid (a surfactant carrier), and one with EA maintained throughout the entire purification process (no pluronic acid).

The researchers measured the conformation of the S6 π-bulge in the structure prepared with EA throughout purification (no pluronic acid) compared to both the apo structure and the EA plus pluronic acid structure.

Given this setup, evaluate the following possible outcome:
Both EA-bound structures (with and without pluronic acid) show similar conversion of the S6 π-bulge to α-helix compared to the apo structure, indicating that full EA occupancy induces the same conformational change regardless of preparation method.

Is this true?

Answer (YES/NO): NO